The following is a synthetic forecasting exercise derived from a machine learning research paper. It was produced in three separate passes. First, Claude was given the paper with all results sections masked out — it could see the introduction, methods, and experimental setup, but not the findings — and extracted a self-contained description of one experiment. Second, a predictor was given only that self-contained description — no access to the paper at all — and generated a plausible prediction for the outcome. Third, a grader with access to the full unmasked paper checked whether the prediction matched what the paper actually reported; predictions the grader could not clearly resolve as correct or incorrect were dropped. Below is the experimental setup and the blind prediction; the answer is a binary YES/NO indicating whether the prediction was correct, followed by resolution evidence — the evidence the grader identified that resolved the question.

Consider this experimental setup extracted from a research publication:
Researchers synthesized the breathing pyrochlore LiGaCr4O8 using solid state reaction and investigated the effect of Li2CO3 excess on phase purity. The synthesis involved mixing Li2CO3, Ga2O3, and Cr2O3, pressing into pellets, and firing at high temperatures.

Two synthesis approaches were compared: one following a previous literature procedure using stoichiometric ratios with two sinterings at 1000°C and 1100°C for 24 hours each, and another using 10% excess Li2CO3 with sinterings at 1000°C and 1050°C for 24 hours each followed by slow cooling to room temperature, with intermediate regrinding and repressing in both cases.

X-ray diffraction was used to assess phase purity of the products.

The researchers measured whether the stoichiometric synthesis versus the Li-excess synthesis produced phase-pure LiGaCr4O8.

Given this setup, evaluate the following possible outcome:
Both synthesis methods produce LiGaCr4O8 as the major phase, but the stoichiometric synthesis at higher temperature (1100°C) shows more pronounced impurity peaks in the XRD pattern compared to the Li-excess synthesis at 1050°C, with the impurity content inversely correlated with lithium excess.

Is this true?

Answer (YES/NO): NO